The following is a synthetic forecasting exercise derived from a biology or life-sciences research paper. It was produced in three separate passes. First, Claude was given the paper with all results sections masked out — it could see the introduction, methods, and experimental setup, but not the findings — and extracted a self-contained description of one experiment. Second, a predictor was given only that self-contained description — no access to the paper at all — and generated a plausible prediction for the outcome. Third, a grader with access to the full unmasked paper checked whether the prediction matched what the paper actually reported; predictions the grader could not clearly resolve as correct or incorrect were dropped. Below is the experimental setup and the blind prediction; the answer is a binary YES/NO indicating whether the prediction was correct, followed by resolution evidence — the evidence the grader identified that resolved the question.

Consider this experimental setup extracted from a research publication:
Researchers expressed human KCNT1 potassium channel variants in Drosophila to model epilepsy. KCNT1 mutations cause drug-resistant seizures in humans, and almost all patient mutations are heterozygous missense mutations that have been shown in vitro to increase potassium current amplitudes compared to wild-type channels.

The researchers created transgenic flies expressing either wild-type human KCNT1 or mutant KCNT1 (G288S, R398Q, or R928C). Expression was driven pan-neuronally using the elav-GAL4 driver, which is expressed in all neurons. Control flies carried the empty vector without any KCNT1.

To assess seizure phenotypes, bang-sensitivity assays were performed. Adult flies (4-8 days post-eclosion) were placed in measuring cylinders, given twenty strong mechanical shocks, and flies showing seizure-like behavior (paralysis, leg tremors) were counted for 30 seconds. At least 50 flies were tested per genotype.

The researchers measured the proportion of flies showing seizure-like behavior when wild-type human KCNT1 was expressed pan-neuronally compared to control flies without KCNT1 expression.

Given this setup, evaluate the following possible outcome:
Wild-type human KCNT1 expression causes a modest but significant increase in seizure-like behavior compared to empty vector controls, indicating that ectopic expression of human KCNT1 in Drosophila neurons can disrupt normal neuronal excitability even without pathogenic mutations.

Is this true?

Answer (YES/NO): NO